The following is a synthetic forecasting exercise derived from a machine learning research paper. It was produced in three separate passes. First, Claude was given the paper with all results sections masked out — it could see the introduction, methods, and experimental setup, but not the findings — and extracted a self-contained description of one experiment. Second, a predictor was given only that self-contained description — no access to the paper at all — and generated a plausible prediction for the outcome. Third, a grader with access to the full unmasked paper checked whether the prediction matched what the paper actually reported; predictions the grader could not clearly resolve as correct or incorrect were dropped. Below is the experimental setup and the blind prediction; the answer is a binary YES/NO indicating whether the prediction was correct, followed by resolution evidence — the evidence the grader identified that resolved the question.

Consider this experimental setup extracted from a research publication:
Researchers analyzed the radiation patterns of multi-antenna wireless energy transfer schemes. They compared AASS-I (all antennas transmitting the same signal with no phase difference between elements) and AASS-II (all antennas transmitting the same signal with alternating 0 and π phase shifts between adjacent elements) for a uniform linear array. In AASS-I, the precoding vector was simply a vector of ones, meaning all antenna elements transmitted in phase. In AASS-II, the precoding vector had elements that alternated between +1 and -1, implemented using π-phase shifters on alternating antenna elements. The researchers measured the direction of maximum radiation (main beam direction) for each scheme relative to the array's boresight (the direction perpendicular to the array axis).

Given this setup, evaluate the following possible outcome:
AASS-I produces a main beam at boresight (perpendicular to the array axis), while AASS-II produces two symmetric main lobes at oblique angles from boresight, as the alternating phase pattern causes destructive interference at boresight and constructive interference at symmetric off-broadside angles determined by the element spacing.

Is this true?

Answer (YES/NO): NO